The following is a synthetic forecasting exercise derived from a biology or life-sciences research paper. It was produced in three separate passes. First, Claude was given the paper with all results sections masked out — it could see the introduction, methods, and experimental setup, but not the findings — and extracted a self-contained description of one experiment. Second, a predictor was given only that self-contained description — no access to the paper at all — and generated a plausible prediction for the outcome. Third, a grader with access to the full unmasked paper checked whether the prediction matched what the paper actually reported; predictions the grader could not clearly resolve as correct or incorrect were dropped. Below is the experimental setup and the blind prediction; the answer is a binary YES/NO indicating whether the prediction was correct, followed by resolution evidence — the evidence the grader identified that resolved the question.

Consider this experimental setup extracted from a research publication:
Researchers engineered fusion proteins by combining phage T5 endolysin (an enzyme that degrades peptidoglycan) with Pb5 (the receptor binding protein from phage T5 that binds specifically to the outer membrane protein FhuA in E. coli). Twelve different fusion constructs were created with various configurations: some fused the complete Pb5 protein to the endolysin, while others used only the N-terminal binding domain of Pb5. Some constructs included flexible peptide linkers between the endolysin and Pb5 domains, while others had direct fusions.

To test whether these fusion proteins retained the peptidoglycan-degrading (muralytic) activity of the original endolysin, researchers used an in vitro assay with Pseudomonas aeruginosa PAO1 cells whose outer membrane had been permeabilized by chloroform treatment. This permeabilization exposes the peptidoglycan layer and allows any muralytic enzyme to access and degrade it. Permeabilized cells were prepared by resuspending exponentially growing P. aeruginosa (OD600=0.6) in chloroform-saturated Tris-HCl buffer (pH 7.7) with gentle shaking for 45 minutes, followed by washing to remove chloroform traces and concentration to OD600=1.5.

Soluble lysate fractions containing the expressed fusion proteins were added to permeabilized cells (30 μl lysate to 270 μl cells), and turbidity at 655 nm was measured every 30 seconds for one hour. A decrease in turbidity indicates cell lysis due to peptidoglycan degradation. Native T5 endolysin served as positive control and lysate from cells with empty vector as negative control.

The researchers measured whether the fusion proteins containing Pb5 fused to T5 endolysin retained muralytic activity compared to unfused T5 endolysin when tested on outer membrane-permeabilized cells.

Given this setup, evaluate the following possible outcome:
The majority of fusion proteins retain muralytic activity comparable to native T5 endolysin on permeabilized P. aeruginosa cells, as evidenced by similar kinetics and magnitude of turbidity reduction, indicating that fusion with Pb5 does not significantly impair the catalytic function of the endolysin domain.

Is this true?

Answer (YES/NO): NO